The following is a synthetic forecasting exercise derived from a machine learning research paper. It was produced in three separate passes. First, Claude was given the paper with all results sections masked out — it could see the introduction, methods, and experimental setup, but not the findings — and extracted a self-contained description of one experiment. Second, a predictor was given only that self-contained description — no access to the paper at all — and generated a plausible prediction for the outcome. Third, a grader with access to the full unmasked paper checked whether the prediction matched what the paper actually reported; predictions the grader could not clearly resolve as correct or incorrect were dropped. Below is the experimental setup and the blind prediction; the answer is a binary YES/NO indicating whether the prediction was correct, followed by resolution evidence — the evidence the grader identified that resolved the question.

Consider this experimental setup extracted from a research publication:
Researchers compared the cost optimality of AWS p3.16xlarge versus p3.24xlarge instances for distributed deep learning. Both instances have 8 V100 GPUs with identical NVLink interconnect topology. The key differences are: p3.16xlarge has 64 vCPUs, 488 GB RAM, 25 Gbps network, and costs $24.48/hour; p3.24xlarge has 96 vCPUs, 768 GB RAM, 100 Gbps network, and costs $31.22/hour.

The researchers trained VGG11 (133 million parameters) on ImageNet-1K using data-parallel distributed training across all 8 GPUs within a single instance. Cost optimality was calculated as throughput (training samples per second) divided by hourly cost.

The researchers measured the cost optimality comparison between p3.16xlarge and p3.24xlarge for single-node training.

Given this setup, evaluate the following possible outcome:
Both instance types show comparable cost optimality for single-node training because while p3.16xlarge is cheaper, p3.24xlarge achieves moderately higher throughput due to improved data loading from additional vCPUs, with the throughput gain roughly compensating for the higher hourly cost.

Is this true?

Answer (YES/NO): NO